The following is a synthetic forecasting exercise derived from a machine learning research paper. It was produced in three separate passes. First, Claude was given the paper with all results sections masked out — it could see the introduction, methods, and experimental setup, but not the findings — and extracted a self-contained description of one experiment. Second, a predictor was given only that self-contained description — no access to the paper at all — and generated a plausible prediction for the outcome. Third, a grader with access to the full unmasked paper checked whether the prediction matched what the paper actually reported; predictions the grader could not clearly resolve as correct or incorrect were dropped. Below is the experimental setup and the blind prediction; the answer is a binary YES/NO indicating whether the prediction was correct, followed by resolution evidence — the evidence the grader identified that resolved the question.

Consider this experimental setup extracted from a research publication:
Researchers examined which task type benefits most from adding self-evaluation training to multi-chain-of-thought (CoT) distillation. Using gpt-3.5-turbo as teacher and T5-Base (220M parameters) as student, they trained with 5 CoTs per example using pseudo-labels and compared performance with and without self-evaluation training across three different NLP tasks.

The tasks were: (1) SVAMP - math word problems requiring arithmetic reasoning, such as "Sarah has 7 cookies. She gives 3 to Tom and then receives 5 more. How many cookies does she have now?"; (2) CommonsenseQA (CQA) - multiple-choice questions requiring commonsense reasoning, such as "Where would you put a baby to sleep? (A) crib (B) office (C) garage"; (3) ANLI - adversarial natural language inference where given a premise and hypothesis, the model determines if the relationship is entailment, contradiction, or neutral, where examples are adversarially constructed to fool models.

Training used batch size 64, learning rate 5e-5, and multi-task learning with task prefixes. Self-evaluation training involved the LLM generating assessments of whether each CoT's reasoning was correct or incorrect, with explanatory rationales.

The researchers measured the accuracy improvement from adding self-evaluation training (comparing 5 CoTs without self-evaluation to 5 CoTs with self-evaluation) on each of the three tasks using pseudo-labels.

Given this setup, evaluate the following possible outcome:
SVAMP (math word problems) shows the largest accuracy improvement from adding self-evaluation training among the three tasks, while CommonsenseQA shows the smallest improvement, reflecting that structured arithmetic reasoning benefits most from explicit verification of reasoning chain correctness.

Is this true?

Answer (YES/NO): YES